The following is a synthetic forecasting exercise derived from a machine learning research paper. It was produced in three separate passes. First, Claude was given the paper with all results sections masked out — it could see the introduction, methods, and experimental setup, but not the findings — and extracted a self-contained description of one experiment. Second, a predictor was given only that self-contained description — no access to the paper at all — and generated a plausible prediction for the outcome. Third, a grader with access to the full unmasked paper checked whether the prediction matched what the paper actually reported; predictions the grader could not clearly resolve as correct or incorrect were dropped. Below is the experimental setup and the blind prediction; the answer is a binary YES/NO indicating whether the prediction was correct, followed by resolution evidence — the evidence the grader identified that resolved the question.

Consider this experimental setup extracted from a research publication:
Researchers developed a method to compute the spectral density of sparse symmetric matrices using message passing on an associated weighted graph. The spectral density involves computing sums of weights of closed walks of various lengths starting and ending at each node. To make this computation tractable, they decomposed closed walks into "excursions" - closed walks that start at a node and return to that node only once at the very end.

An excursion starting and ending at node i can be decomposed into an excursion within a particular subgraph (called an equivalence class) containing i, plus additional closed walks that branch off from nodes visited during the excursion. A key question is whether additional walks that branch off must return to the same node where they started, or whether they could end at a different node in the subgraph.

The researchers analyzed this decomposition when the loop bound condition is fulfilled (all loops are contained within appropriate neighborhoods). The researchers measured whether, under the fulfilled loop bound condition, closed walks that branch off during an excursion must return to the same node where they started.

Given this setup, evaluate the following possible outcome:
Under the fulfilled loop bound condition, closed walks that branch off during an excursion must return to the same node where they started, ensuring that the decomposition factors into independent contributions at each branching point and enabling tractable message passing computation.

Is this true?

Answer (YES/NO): YES